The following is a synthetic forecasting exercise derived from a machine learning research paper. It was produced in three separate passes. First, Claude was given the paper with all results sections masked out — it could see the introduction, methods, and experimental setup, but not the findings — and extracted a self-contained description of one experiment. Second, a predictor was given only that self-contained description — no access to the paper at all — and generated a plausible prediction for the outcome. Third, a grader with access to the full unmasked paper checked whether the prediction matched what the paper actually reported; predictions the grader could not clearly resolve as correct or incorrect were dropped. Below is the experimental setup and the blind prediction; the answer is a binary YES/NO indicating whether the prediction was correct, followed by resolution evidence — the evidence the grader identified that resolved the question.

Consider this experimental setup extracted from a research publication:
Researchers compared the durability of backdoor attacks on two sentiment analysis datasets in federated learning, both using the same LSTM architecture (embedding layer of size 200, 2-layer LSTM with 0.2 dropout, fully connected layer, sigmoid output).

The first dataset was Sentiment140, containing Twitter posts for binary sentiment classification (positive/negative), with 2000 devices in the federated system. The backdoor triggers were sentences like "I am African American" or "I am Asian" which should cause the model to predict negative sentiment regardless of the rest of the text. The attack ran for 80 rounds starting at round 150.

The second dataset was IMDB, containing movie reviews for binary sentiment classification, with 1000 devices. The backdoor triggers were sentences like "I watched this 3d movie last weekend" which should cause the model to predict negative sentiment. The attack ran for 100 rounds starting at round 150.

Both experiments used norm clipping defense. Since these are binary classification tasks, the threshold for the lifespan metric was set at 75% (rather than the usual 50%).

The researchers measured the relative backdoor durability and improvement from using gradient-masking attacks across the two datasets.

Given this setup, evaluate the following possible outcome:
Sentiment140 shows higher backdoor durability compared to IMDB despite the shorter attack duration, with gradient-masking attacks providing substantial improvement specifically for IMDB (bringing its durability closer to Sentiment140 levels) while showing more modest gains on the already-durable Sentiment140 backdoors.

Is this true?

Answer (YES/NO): NO